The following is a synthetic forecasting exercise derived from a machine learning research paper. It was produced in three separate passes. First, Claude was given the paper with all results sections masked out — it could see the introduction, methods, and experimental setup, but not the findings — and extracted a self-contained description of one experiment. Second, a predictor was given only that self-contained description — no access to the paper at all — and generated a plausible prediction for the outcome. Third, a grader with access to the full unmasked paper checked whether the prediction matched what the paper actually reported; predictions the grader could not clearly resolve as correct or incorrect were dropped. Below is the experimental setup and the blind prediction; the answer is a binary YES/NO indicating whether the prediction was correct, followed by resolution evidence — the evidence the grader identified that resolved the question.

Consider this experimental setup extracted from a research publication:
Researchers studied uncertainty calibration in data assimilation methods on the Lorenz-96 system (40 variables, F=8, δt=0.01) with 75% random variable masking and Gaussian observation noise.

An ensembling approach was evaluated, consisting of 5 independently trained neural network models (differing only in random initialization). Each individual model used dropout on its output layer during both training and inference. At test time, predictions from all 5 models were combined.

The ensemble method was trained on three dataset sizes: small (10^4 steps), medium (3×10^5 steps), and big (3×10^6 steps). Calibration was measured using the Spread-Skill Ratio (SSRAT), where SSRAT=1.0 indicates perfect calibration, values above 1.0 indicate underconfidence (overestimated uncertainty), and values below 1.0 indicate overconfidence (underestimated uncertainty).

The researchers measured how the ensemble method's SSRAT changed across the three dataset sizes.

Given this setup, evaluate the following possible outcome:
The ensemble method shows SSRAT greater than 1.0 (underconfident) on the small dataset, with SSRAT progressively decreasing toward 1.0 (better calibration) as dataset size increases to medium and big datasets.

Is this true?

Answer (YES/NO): NO